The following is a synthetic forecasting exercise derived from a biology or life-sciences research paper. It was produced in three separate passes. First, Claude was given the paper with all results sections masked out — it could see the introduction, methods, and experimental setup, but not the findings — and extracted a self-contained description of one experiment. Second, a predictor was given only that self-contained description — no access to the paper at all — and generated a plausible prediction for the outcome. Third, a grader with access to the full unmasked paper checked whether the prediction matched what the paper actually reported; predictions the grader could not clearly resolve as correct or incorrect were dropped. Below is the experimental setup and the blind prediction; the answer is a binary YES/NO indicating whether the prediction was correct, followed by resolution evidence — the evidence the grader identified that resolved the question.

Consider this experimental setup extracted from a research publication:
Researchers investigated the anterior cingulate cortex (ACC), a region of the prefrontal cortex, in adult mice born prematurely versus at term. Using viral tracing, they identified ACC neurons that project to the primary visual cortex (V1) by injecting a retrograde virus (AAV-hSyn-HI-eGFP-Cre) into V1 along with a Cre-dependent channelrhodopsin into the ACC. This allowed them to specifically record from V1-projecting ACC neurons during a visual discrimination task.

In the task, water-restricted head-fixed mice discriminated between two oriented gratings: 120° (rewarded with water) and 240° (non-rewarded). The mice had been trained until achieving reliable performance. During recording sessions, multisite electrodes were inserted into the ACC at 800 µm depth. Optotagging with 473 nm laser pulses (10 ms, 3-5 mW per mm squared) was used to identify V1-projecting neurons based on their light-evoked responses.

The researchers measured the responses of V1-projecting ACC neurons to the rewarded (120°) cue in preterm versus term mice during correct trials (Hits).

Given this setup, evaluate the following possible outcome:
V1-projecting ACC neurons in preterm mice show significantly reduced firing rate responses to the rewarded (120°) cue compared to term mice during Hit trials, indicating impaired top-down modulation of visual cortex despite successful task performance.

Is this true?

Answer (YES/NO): NO